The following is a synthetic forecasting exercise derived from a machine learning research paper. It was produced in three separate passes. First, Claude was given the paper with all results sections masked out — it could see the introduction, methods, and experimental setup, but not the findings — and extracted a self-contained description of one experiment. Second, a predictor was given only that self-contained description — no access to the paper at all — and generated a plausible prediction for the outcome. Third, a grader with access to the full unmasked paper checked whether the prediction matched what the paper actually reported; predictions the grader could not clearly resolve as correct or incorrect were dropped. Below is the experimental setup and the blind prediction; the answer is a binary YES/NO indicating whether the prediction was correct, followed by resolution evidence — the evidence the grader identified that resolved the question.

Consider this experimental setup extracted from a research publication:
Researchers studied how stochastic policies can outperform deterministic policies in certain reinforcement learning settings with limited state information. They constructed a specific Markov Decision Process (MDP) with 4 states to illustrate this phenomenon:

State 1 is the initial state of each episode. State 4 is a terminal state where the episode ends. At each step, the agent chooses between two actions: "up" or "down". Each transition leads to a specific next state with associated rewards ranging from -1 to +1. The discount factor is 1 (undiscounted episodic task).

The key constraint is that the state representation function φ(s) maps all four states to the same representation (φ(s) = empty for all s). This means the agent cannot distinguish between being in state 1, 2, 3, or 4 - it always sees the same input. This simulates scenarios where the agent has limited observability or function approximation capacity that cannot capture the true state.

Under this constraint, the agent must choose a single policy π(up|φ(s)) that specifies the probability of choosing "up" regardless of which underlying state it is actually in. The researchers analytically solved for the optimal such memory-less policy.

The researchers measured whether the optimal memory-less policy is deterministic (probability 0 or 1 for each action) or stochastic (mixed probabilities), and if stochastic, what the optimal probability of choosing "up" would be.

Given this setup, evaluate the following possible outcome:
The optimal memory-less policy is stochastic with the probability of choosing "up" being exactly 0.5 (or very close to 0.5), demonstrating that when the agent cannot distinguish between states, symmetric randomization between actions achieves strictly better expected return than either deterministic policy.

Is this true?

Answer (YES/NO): NO